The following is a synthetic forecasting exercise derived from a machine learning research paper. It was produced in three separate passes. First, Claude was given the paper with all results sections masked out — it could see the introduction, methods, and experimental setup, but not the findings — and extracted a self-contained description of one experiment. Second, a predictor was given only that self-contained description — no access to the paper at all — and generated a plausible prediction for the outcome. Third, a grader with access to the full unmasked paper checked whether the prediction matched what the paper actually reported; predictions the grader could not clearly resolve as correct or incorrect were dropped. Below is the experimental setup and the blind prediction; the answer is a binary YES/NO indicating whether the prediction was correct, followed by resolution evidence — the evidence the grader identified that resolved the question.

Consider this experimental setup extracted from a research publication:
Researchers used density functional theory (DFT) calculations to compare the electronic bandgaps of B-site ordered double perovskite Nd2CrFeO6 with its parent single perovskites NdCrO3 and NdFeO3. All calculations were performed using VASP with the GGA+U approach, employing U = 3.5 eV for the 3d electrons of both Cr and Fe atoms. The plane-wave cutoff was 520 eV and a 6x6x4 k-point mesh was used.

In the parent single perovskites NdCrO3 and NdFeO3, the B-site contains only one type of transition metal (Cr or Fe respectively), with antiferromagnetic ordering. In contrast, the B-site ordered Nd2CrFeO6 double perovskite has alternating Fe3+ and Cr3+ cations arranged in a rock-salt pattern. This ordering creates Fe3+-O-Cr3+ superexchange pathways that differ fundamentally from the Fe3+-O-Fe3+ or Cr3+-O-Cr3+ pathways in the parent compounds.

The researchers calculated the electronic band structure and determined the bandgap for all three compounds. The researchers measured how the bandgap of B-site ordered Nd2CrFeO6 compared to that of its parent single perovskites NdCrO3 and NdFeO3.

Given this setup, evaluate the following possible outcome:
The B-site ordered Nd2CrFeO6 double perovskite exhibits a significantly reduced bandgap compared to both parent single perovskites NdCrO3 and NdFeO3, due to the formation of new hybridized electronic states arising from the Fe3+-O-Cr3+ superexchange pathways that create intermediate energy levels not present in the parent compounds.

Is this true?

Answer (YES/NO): NO